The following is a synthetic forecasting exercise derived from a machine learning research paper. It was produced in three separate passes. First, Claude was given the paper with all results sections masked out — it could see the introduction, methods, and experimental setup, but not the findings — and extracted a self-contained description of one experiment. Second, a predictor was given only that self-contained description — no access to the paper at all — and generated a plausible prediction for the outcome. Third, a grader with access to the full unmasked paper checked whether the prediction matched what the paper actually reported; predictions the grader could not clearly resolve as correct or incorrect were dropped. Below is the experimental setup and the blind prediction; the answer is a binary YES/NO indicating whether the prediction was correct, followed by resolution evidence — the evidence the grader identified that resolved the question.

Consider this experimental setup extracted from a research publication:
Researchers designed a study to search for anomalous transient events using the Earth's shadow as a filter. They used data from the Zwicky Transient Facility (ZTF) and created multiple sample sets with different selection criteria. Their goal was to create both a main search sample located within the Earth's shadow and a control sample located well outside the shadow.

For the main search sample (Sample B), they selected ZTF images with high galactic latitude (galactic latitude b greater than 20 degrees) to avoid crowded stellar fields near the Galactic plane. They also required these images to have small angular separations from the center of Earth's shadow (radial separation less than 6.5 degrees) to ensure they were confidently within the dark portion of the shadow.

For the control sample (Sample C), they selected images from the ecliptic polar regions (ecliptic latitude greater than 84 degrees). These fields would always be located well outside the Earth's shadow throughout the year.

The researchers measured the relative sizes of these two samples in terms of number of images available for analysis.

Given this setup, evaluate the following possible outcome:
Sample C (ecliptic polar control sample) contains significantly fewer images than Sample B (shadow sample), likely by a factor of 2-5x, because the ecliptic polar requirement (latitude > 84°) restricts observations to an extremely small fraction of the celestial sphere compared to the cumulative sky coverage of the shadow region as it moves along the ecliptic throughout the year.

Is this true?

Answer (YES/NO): NO